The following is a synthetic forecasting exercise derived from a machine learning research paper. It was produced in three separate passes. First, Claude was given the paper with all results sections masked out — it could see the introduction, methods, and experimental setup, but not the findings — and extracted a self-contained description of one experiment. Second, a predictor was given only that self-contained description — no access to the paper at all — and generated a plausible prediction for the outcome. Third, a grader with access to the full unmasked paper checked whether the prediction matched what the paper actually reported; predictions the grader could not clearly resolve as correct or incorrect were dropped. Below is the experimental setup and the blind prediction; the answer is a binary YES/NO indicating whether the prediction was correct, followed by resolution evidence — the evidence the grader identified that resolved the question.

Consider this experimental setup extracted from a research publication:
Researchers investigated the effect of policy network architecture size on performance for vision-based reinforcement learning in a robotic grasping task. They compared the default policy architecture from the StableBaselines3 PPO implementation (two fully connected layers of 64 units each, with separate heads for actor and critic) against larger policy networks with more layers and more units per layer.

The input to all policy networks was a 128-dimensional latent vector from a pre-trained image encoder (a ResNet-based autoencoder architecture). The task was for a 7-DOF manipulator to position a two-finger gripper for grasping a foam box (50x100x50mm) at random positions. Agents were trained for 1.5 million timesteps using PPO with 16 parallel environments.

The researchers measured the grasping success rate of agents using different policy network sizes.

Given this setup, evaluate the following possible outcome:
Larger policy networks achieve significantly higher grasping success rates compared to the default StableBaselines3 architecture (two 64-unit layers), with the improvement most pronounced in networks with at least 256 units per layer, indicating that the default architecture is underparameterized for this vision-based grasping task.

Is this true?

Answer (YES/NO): NO